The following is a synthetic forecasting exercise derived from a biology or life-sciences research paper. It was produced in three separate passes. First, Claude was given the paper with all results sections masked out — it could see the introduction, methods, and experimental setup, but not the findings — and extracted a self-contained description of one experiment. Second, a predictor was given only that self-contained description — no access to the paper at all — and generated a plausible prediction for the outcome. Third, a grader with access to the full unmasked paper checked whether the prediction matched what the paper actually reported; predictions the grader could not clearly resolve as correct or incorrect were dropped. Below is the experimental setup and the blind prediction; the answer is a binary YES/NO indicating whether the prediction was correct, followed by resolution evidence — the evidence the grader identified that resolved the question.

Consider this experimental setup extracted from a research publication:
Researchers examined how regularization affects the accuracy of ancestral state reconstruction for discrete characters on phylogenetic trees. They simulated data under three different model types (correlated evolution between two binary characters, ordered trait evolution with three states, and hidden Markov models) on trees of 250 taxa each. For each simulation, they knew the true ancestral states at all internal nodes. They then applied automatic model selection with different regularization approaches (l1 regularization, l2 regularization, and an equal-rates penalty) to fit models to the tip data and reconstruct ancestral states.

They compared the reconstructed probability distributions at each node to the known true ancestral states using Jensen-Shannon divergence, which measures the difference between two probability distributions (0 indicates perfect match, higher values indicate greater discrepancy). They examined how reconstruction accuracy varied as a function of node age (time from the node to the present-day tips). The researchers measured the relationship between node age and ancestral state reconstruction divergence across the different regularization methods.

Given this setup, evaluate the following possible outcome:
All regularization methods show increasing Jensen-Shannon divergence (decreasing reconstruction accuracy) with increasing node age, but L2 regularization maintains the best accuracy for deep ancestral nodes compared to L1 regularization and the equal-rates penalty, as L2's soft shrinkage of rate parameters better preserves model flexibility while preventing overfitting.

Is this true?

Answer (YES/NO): NO